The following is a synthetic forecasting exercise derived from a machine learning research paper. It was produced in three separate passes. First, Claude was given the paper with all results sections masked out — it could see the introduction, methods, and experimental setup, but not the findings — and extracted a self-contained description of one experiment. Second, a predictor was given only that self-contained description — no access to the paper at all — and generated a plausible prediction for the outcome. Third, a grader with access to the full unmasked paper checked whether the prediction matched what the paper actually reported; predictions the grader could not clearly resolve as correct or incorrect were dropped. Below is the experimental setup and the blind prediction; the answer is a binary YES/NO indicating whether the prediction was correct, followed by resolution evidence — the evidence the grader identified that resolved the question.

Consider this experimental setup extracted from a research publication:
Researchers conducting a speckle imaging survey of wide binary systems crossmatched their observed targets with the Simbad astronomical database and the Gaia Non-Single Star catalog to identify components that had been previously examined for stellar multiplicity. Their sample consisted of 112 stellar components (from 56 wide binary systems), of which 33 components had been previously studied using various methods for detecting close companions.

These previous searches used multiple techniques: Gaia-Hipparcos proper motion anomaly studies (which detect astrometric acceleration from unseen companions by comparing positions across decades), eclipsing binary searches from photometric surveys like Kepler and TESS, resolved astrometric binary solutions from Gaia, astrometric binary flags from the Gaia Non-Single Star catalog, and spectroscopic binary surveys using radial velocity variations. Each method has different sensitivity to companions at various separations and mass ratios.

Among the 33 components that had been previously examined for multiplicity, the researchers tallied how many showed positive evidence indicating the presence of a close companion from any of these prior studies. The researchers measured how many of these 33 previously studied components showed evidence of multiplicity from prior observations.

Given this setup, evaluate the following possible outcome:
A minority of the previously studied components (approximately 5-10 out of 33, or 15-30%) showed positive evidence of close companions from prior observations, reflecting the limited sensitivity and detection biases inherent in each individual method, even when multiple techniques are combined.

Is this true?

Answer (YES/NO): NO